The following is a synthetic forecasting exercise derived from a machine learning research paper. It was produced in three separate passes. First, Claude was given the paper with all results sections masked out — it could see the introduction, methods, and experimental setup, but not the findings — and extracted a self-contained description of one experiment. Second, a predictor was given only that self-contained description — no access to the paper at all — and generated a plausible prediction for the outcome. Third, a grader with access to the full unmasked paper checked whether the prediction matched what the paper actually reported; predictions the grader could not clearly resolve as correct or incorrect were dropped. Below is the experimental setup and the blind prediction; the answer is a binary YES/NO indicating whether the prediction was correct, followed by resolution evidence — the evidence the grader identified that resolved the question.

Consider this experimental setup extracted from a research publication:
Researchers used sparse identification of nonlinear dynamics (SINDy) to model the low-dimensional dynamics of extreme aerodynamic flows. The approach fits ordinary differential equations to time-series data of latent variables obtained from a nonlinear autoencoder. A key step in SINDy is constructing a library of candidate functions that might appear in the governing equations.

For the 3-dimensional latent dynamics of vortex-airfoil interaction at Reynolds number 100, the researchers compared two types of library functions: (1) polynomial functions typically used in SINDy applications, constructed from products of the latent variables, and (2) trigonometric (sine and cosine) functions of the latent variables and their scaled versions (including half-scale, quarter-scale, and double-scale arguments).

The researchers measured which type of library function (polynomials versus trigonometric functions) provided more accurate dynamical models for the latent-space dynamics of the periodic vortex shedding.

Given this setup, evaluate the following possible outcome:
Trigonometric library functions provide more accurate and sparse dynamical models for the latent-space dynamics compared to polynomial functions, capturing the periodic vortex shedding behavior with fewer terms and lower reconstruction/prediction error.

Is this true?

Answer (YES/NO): NO